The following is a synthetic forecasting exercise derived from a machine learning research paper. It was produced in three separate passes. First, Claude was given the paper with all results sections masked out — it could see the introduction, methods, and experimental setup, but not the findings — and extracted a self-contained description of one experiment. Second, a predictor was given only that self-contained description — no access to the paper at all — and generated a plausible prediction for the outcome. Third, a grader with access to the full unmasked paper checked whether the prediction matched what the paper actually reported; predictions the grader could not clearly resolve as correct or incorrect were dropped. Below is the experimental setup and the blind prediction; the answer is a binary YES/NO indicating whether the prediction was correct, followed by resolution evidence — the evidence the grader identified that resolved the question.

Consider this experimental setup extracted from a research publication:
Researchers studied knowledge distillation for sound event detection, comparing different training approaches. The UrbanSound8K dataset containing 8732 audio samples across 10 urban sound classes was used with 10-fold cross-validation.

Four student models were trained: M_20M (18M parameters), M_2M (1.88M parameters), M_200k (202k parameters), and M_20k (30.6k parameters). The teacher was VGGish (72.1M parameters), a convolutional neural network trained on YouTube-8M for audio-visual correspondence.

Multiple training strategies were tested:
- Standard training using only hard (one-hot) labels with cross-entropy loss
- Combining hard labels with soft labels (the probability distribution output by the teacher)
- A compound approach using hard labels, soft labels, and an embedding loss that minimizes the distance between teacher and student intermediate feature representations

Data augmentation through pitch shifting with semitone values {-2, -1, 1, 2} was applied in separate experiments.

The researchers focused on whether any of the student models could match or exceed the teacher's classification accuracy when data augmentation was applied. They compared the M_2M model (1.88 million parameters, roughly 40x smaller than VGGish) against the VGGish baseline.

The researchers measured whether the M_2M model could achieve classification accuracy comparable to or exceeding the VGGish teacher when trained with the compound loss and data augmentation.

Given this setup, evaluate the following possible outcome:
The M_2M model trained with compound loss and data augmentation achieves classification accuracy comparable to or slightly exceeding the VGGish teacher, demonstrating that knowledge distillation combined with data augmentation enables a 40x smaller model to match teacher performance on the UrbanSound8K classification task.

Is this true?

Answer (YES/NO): YES